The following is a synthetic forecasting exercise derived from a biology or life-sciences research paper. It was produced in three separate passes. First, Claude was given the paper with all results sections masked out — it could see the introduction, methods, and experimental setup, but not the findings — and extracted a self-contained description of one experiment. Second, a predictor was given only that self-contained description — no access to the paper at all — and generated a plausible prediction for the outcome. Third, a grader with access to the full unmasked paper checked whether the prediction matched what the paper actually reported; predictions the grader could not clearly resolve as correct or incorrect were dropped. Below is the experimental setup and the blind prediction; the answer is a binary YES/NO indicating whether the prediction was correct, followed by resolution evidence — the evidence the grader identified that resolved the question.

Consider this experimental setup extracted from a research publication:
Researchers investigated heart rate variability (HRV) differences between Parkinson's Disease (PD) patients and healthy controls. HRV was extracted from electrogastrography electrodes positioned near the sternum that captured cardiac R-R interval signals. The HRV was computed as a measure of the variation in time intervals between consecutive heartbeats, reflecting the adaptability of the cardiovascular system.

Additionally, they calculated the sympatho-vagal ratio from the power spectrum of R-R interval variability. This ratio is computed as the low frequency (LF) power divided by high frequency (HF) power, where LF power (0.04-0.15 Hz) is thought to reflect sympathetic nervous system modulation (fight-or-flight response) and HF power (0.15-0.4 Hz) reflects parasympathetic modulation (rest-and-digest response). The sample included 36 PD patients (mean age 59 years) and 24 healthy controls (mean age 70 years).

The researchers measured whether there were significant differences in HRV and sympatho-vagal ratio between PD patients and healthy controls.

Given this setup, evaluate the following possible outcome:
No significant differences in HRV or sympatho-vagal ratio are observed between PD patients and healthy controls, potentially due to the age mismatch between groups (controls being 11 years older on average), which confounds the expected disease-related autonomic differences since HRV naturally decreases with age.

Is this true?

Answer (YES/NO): NO